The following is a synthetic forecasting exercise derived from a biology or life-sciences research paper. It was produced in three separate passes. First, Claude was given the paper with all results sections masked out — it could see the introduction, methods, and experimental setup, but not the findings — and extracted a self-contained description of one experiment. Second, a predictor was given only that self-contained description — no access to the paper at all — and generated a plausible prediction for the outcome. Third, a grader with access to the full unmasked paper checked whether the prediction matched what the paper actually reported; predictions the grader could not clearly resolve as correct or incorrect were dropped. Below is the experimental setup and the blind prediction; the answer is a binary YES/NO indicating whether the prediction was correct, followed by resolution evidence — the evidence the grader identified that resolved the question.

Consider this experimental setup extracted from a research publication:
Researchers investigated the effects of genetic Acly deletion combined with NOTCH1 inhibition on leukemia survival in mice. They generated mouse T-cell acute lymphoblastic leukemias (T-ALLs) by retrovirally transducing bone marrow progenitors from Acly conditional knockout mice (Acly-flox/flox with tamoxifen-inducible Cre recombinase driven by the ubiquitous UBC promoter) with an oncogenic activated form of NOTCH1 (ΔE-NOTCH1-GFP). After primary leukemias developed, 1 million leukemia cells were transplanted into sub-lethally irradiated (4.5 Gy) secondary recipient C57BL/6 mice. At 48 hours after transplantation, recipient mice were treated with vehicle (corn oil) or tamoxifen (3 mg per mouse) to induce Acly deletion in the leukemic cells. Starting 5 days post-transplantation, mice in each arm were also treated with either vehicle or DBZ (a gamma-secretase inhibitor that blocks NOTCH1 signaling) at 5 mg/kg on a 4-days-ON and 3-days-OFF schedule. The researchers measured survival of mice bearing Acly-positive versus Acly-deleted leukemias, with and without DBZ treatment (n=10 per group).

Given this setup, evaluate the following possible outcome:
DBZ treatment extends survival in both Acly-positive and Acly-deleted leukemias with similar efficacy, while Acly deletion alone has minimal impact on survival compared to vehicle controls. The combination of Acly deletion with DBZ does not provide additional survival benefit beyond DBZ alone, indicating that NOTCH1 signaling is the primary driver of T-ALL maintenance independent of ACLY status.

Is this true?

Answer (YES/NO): NO